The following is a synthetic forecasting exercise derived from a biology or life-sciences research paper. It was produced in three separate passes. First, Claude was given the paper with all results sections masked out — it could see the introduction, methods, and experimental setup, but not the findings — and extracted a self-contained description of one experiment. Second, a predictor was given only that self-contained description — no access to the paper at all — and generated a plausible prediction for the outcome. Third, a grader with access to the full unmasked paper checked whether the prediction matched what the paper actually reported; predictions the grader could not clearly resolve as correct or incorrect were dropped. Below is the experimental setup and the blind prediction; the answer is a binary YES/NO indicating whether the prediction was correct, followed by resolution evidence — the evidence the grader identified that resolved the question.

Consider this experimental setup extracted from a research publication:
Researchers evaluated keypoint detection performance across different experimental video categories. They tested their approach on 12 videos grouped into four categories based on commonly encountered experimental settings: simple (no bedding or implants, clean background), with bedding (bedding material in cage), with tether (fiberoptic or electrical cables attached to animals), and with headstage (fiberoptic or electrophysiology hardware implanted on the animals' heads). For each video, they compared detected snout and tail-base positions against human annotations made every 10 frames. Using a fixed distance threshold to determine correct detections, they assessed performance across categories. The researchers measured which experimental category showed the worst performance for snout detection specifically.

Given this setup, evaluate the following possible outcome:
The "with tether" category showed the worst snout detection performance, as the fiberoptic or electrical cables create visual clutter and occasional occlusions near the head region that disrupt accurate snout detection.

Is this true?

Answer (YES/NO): NO